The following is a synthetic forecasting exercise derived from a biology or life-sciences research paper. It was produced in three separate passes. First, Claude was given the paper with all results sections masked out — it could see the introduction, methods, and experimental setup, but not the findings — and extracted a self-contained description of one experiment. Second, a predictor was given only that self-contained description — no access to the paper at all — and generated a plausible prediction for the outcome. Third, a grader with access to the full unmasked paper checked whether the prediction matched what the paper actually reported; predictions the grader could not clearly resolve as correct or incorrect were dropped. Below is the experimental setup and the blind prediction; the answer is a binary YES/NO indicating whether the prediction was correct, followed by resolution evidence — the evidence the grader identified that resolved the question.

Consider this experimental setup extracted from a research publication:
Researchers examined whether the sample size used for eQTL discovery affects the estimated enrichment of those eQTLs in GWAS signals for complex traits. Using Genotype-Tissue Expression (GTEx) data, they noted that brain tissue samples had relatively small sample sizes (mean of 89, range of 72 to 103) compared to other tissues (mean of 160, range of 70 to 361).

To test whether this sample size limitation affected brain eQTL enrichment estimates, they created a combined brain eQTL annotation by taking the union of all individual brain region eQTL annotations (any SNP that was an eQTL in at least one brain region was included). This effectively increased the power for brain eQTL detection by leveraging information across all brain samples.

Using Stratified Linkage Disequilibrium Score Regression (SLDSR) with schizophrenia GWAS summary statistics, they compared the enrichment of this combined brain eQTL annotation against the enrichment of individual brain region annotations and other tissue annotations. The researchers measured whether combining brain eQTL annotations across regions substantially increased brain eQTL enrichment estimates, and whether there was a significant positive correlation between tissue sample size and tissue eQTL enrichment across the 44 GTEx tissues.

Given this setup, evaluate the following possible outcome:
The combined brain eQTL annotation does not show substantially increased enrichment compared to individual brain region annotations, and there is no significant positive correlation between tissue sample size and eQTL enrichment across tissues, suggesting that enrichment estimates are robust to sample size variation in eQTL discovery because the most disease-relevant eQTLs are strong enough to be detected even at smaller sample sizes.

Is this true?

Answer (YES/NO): NO